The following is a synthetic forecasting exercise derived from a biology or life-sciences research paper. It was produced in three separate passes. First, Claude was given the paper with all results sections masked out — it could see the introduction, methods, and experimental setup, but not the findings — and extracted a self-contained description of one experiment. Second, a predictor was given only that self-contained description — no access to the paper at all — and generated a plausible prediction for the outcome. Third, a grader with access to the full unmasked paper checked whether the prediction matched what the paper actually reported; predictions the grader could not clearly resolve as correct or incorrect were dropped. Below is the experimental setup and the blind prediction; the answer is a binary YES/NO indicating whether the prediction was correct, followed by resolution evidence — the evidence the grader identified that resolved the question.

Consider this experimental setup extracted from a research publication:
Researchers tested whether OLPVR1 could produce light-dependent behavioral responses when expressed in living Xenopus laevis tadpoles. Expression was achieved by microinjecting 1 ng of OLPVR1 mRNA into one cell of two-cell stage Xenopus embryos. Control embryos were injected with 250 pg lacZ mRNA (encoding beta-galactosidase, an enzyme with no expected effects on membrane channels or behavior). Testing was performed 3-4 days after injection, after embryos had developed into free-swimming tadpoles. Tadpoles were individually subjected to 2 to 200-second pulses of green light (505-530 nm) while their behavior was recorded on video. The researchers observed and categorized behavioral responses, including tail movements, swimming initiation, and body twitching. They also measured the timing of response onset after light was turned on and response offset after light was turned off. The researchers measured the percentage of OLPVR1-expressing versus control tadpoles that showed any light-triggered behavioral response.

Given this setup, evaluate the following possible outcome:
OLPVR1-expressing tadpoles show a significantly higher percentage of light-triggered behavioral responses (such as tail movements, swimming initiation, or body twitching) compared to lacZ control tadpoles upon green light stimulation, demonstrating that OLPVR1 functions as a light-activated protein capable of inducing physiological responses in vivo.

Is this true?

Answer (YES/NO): YES